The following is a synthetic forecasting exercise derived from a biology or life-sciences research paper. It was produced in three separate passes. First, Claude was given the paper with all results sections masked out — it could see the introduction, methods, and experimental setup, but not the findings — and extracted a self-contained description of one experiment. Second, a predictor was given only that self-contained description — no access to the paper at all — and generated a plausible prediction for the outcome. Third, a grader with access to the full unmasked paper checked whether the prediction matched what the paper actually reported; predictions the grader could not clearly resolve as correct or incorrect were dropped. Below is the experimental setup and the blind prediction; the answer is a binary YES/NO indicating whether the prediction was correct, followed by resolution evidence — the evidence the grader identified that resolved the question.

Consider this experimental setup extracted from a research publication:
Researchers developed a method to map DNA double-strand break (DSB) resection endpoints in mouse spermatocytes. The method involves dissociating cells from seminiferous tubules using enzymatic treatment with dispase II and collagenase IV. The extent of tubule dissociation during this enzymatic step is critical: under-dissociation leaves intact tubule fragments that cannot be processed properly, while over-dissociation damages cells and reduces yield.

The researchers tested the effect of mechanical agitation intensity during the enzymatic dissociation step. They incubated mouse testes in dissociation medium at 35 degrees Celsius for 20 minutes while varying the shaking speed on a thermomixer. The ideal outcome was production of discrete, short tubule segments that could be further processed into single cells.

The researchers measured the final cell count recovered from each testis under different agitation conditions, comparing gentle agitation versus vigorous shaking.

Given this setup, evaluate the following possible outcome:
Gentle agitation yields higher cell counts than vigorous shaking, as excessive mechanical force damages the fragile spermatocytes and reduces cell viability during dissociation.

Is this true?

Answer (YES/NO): NO